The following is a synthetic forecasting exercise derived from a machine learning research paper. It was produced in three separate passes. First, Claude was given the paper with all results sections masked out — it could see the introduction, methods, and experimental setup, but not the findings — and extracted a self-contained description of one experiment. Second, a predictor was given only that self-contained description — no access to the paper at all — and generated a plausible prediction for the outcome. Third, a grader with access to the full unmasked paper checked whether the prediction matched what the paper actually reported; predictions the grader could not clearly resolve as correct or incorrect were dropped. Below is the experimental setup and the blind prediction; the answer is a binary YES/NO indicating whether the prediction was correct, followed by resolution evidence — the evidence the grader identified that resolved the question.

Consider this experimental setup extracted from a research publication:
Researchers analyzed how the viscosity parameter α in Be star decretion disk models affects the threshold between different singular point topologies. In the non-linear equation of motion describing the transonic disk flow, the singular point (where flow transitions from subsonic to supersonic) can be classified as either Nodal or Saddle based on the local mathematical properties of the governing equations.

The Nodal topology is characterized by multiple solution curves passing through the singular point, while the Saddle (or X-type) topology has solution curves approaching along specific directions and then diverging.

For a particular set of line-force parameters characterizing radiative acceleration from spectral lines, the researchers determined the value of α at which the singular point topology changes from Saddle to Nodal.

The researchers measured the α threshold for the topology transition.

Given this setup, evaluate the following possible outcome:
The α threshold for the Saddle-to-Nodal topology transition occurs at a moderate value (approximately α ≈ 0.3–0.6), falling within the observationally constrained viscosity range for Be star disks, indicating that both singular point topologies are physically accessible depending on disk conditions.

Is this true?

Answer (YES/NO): NO